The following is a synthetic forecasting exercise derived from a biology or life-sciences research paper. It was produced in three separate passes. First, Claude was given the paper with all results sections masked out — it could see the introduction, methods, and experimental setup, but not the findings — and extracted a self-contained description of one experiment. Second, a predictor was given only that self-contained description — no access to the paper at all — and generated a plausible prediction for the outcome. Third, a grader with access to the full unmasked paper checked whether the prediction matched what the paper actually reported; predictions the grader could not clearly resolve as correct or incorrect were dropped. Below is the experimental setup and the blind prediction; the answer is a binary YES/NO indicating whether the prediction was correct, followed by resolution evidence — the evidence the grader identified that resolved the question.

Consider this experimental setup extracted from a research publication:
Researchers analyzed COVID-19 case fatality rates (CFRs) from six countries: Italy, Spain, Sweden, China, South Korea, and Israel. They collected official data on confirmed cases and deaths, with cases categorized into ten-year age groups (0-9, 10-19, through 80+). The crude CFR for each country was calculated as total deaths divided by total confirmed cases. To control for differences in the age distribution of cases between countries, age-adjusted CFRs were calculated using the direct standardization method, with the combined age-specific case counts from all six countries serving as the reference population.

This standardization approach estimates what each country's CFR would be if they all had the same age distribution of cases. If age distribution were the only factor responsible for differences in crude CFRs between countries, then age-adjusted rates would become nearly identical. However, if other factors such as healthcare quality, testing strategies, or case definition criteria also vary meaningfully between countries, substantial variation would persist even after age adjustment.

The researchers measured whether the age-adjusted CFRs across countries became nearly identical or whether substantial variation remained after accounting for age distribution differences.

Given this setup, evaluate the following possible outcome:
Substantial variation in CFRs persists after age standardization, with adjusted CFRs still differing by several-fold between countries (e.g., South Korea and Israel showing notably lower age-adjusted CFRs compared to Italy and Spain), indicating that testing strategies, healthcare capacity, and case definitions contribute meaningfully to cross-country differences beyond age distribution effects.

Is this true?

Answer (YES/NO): NO